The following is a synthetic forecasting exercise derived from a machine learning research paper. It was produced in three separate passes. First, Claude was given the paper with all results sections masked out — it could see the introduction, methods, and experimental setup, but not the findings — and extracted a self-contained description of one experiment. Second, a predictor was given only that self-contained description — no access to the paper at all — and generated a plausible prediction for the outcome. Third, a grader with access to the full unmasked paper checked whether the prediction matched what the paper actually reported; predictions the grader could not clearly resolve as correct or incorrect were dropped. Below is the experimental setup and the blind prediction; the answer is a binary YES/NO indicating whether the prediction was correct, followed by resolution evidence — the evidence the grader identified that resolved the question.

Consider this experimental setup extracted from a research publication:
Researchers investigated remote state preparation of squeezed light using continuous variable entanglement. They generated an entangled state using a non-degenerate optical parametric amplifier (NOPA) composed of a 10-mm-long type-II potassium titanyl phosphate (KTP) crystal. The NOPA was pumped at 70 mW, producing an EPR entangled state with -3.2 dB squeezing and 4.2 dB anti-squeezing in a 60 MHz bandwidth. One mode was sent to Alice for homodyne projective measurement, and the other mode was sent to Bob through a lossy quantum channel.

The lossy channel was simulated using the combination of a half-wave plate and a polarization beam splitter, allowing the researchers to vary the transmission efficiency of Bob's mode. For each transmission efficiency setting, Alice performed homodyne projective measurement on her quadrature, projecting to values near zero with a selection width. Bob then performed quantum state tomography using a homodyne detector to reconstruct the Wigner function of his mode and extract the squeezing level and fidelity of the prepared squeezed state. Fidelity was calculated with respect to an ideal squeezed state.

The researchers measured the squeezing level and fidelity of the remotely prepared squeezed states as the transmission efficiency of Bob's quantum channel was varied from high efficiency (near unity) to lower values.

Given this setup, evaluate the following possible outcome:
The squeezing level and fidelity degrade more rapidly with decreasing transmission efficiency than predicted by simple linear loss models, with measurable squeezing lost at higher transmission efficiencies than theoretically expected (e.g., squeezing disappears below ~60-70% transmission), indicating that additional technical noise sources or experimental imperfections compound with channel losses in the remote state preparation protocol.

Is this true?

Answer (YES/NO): NO